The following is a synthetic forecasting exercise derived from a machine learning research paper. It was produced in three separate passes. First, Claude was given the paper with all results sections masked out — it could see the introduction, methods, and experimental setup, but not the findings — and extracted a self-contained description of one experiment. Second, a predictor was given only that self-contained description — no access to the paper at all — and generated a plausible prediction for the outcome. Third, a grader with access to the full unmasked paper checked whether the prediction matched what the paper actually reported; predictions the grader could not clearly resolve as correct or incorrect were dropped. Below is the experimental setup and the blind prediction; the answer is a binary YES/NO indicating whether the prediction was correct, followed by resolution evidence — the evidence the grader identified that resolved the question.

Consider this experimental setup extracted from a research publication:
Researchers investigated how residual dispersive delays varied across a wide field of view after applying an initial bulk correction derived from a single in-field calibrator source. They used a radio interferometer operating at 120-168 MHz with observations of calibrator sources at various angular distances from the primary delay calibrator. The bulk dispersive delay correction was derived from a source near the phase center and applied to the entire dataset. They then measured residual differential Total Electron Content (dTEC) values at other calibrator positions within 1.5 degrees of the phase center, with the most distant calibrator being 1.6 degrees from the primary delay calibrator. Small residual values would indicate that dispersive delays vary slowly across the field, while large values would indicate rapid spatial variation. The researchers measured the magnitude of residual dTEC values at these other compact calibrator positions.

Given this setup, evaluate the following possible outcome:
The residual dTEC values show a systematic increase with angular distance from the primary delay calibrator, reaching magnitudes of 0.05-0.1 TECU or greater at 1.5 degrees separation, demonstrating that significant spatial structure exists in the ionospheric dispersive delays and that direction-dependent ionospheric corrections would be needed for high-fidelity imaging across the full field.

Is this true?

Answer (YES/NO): NO